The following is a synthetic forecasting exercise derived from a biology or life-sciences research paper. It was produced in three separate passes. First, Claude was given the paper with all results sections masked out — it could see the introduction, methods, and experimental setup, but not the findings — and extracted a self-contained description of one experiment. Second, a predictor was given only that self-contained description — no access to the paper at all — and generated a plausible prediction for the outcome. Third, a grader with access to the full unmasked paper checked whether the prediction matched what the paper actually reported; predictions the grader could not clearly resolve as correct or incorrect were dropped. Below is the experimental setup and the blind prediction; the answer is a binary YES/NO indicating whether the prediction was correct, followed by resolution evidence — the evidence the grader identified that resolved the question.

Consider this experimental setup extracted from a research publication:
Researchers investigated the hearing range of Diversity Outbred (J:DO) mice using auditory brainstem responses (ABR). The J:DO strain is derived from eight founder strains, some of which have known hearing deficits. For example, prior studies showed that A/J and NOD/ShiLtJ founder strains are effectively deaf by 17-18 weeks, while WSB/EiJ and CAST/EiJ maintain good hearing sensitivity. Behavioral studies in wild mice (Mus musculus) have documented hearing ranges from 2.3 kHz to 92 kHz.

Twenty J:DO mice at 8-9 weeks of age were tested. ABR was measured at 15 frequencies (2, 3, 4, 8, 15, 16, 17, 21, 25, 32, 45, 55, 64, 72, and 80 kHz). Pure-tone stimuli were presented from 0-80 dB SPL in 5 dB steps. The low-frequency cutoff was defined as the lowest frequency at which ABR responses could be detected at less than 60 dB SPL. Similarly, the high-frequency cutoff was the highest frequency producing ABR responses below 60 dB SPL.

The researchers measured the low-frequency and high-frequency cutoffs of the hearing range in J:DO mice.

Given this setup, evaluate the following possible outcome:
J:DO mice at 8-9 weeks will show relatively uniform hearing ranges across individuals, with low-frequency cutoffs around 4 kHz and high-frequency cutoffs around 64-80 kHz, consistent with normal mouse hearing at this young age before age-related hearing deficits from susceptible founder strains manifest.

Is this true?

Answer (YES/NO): NO